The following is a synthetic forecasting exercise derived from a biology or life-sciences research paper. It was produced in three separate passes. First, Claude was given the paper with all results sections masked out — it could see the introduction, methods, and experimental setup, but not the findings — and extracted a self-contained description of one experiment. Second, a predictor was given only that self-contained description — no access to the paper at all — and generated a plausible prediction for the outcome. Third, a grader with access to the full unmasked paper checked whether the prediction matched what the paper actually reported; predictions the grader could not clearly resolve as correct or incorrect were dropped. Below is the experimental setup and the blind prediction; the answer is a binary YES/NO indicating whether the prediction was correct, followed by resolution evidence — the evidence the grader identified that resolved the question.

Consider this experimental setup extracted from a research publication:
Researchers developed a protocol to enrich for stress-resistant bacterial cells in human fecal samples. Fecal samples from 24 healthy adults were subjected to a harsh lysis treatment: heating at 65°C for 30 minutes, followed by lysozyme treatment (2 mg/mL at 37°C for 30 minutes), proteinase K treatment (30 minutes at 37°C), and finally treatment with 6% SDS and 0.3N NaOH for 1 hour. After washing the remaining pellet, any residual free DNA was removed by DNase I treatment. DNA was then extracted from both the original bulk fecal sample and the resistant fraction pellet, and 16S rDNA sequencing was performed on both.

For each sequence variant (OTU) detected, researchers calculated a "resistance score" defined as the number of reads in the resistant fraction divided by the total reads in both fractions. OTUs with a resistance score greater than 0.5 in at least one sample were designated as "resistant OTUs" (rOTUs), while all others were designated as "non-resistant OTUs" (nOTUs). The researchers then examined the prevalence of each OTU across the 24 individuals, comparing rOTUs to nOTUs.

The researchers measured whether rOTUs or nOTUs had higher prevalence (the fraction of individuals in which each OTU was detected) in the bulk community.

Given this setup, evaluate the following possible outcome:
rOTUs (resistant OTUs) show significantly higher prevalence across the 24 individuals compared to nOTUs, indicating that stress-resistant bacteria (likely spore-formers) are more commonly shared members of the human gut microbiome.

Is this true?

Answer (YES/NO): YES